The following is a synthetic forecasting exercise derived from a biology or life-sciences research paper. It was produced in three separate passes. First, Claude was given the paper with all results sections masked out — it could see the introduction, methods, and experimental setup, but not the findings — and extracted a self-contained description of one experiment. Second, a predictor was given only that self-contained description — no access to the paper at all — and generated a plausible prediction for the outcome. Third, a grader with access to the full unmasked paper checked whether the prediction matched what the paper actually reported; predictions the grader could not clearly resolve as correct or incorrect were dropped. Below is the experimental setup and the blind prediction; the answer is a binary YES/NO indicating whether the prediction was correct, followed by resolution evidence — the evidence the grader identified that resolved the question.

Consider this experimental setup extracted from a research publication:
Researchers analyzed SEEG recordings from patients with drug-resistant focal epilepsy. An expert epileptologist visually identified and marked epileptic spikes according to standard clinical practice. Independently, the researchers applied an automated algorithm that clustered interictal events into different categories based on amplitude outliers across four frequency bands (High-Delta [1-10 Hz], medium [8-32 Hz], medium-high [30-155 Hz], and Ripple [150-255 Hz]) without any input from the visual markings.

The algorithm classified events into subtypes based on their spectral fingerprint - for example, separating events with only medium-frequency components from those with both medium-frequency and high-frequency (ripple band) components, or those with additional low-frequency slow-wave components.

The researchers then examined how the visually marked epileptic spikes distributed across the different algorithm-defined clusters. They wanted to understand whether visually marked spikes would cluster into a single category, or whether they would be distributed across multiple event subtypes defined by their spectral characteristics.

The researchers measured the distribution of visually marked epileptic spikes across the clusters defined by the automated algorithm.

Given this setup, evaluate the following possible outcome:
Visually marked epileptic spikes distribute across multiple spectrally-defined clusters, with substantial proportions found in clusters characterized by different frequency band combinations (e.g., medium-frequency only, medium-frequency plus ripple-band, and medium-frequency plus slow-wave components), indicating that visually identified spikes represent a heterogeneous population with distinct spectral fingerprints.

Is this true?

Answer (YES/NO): YES